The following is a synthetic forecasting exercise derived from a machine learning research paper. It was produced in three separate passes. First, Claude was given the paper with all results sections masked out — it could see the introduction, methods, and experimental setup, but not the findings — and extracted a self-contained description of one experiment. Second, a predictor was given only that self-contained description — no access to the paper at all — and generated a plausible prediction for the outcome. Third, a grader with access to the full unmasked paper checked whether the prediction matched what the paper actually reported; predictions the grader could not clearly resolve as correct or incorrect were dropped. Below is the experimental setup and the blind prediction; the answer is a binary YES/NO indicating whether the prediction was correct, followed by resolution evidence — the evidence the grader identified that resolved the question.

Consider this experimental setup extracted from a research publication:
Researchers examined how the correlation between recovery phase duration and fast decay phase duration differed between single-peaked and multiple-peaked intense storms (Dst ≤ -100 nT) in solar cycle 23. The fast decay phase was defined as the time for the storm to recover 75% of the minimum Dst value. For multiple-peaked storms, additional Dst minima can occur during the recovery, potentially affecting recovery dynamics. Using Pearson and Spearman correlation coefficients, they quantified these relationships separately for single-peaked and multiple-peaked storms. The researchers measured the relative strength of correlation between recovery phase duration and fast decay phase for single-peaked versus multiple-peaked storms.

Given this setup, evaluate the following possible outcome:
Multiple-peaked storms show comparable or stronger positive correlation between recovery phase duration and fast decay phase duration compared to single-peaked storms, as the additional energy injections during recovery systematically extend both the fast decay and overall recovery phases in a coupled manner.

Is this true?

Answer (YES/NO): YES